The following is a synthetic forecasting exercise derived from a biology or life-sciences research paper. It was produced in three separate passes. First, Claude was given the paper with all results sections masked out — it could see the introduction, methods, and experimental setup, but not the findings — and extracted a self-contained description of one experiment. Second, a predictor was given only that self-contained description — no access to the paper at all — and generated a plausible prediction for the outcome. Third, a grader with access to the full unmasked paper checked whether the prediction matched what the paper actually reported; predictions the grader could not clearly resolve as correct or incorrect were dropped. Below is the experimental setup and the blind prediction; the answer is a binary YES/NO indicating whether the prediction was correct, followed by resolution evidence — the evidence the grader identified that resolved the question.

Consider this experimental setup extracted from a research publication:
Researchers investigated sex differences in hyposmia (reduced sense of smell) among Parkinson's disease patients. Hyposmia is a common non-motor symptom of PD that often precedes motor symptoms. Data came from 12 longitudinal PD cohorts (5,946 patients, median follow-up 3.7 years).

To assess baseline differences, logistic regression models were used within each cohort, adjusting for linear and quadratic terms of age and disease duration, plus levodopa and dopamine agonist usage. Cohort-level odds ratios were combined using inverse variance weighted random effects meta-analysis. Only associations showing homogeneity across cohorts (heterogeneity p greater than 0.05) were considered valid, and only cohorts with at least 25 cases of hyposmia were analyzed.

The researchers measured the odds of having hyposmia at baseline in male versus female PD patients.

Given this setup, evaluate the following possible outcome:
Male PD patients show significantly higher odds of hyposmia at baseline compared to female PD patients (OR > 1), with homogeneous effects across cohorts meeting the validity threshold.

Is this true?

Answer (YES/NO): NO